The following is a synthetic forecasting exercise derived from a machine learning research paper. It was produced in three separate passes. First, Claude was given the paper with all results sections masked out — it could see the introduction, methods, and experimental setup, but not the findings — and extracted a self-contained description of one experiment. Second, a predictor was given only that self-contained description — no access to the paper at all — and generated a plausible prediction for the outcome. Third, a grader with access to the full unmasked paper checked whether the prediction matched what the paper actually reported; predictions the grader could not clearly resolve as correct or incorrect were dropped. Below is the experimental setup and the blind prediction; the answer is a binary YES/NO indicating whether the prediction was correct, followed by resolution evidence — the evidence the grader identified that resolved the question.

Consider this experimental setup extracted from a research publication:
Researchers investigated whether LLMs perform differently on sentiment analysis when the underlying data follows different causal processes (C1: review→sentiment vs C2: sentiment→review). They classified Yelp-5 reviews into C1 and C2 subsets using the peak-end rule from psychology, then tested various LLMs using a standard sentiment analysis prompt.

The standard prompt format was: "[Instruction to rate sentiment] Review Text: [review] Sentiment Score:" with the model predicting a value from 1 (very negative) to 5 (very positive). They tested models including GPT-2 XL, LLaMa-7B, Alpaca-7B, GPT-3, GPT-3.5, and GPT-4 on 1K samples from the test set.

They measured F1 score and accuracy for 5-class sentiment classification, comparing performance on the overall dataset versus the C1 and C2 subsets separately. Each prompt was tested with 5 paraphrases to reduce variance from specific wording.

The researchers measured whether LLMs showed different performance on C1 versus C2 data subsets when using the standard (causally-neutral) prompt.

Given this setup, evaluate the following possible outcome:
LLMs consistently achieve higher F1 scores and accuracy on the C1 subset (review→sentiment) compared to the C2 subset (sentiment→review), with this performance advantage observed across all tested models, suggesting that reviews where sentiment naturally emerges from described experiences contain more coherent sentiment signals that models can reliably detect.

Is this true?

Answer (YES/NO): NO